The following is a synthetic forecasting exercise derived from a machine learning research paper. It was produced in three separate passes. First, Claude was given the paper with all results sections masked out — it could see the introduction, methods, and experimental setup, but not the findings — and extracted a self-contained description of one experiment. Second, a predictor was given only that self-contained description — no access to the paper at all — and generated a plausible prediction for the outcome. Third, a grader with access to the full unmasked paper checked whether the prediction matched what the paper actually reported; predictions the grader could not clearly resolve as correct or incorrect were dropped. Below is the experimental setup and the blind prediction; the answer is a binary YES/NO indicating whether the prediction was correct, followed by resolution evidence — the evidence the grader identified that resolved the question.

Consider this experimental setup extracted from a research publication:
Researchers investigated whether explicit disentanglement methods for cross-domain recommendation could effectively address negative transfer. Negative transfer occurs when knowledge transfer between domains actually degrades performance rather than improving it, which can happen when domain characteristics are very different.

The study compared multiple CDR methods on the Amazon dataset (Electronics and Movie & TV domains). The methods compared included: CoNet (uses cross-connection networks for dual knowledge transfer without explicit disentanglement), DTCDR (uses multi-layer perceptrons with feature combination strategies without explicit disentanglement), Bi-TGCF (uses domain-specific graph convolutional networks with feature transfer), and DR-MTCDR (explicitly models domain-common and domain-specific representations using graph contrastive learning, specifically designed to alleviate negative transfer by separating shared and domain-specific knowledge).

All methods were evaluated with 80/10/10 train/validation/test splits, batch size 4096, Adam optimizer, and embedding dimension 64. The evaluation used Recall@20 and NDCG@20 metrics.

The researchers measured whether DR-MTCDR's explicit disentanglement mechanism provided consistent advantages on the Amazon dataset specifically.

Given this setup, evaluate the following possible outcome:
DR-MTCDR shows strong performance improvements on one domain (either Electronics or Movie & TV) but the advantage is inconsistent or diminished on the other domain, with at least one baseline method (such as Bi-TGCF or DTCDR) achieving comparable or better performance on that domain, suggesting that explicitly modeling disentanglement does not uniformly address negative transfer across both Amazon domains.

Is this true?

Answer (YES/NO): NO